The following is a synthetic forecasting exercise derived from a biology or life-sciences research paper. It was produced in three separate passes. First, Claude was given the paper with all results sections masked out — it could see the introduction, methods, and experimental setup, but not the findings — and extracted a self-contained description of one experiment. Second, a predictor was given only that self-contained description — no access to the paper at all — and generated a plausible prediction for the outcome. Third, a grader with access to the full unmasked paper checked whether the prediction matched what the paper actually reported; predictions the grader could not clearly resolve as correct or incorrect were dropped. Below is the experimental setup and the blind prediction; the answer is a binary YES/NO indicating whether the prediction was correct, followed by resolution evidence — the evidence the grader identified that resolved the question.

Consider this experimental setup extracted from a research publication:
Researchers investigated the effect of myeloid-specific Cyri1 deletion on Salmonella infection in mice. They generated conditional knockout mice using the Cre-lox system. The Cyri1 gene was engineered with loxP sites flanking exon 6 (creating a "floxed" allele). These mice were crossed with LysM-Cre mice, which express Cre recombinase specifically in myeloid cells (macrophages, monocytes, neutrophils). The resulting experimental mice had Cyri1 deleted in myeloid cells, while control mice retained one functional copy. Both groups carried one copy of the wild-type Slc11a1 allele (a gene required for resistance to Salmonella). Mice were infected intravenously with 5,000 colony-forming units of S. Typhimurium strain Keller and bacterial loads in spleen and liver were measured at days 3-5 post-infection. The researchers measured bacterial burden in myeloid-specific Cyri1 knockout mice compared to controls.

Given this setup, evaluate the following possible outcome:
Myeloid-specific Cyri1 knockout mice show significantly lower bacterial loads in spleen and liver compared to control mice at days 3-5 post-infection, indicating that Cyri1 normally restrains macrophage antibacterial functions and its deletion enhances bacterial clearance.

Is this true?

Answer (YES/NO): NO